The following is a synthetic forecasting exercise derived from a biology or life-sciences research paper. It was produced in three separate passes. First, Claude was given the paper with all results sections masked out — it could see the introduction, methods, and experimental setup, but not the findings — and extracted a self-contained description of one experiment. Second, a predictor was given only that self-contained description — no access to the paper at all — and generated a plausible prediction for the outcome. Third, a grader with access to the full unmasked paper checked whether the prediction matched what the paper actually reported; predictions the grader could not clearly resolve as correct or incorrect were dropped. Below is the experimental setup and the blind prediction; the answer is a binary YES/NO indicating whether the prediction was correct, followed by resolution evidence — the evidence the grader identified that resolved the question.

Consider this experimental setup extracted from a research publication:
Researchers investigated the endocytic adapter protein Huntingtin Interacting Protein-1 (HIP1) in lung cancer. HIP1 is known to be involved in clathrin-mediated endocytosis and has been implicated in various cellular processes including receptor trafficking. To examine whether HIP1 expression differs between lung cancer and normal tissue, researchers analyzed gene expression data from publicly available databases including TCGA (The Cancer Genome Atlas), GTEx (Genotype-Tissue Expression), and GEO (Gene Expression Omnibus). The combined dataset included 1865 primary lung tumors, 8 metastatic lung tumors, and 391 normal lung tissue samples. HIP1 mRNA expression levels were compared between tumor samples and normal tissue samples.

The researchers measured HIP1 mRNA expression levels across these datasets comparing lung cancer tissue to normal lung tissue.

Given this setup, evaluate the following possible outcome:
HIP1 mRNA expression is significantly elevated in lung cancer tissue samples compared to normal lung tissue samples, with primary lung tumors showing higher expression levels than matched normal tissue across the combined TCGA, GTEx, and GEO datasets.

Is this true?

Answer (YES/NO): NO